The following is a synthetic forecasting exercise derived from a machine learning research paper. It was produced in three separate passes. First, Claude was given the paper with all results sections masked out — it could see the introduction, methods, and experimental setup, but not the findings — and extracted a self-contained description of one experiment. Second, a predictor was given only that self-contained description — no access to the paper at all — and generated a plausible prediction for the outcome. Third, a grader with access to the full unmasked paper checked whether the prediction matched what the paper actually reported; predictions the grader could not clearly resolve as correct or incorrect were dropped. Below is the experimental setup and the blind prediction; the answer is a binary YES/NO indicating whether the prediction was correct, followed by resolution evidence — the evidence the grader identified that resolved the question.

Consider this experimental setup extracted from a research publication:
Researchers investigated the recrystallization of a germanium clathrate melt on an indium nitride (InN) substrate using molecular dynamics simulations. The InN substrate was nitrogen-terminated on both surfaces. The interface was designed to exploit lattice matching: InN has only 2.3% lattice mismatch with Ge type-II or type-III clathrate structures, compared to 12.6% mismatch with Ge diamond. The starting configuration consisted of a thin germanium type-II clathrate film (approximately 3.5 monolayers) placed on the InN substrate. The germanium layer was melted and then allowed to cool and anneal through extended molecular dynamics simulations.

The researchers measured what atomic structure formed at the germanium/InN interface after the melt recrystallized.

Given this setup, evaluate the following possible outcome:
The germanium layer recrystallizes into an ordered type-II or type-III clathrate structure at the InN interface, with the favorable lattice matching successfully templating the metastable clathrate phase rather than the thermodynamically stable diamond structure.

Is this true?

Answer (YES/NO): NO